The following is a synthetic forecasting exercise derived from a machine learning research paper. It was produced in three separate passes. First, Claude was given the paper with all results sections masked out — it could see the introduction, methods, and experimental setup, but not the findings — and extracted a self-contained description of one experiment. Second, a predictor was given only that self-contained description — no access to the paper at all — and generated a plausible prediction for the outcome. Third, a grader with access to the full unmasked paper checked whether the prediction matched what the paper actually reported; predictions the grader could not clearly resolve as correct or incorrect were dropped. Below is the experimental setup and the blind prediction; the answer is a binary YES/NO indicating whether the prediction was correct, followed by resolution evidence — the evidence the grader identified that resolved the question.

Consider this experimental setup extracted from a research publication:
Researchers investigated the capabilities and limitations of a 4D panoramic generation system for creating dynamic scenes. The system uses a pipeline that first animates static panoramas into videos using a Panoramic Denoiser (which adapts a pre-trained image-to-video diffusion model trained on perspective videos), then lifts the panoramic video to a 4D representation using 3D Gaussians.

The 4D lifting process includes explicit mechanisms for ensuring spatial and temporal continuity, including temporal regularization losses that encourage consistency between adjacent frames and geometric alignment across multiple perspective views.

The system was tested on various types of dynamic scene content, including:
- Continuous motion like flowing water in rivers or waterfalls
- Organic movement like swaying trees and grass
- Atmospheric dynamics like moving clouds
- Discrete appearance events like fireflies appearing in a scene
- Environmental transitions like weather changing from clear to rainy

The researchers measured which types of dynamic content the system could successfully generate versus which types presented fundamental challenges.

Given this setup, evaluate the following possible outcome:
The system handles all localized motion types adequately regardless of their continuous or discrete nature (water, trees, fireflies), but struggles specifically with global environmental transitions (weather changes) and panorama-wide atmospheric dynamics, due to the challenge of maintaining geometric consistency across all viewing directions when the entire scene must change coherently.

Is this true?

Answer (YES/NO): NO